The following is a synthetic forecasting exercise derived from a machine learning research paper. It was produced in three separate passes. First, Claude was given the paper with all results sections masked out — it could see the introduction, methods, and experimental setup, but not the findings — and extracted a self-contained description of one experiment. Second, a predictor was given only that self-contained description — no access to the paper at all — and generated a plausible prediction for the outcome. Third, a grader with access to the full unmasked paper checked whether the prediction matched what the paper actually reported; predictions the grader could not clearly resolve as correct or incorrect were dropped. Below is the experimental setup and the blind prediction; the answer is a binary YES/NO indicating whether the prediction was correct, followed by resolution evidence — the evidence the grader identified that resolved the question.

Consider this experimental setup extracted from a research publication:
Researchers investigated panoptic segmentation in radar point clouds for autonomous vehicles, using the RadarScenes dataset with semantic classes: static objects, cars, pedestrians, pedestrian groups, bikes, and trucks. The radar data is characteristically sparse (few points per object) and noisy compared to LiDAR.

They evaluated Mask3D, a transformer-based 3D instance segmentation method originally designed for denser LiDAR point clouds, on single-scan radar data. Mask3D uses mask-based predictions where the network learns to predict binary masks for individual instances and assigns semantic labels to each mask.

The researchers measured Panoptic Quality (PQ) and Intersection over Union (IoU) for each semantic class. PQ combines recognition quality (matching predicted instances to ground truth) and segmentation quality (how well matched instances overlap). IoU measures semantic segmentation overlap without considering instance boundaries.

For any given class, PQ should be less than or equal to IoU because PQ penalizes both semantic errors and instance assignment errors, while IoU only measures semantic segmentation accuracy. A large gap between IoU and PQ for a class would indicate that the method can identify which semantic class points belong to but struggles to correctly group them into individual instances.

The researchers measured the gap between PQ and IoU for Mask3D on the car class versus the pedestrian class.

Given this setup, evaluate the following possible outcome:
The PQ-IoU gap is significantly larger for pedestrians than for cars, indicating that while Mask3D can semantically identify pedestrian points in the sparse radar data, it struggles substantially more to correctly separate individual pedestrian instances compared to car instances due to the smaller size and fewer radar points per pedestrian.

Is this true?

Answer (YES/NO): YES